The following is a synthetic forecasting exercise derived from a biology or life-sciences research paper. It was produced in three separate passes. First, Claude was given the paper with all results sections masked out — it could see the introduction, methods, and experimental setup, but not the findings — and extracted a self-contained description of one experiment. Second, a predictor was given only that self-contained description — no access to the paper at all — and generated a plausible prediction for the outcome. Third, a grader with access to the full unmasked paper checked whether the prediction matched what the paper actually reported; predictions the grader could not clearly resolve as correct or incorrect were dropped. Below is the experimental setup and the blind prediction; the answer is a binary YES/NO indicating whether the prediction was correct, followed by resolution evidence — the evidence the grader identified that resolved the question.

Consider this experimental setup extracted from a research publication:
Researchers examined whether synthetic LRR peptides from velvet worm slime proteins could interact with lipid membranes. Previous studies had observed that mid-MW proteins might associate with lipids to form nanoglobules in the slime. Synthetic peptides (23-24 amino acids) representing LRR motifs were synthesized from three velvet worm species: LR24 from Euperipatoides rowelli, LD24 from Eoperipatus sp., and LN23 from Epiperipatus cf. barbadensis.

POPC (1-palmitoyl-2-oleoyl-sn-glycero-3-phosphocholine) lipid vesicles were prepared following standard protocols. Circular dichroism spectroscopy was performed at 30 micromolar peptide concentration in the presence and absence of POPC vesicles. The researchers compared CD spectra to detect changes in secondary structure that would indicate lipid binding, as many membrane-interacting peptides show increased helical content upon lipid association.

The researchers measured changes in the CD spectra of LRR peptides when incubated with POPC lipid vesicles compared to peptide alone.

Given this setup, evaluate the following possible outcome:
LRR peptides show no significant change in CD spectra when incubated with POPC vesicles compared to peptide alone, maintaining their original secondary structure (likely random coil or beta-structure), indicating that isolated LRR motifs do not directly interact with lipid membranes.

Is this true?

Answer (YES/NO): YES